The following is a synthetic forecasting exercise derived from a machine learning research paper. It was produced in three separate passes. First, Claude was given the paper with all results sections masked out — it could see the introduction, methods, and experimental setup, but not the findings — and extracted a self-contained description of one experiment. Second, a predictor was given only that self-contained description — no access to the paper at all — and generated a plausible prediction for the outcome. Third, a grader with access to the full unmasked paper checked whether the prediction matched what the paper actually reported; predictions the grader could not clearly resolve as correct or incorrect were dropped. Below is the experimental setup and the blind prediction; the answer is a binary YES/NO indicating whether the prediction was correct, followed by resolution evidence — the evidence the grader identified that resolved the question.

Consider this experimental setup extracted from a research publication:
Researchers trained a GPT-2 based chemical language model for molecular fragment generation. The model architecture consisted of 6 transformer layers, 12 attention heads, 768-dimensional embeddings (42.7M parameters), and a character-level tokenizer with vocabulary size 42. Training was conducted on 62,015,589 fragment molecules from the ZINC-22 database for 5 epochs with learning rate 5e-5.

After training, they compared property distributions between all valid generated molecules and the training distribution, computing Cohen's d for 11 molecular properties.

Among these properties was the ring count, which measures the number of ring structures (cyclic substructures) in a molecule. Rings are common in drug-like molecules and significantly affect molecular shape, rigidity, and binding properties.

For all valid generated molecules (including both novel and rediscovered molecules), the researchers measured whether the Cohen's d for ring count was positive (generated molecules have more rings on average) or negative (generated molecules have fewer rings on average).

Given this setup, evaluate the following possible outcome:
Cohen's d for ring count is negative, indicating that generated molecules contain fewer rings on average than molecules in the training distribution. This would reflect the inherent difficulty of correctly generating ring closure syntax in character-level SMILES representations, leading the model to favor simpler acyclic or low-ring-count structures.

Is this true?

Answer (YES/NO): YES